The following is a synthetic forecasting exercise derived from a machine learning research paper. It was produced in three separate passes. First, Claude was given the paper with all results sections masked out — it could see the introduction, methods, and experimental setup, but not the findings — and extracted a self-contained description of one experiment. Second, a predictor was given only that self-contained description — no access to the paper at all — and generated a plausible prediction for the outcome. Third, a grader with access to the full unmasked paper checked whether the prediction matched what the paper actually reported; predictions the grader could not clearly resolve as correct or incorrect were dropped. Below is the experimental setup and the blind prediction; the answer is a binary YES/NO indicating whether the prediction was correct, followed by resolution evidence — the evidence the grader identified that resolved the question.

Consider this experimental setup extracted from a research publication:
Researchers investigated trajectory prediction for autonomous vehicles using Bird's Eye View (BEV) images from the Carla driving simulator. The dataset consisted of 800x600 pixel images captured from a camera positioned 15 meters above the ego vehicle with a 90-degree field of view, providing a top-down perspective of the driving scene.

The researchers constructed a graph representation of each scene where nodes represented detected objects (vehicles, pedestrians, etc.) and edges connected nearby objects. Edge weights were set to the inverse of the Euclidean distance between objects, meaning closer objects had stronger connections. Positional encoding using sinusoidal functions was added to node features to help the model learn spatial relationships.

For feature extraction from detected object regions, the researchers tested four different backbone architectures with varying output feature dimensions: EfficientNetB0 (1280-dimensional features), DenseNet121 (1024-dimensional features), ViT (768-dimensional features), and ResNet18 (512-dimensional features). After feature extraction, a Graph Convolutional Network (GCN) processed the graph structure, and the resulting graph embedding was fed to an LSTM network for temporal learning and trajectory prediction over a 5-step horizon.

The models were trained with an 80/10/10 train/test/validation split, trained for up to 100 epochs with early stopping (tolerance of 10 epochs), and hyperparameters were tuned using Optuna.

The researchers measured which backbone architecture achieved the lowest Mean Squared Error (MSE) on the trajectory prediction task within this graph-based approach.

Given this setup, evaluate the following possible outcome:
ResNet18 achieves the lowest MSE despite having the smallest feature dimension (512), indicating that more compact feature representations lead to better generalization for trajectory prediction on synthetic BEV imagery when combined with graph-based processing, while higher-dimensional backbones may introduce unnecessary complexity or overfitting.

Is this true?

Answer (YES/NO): NO